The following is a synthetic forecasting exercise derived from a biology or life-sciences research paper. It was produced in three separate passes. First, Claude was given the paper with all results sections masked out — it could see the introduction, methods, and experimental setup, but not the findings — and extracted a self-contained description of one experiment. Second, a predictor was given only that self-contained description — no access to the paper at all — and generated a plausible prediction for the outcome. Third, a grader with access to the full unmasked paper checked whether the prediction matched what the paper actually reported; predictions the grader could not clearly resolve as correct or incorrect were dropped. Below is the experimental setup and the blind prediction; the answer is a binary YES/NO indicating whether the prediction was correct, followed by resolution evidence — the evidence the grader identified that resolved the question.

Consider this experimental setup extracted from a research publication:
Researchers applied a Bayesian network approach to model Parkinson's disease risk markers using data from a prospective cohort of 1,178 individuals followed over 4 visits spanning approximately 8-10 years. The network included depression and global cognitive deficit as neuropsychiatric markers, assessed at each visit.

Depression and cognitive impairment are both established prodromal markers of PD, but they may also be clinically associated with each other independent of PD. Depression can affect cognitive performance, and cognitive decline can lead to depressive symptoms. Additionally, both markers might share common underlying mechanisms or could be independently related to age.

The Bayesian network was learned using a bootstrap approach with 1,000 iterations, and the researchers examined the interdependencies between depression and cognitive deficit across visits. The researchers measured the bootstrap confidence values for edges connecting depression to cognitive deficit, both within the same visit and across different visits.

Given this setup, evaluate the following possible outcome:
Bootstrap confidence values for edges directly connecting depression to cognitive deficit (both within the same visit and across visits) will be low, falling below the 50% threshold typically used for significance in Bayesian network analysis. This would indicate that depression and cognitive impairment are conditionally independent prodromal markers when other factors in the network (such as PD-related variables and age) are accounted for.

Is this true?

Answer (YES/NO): NO